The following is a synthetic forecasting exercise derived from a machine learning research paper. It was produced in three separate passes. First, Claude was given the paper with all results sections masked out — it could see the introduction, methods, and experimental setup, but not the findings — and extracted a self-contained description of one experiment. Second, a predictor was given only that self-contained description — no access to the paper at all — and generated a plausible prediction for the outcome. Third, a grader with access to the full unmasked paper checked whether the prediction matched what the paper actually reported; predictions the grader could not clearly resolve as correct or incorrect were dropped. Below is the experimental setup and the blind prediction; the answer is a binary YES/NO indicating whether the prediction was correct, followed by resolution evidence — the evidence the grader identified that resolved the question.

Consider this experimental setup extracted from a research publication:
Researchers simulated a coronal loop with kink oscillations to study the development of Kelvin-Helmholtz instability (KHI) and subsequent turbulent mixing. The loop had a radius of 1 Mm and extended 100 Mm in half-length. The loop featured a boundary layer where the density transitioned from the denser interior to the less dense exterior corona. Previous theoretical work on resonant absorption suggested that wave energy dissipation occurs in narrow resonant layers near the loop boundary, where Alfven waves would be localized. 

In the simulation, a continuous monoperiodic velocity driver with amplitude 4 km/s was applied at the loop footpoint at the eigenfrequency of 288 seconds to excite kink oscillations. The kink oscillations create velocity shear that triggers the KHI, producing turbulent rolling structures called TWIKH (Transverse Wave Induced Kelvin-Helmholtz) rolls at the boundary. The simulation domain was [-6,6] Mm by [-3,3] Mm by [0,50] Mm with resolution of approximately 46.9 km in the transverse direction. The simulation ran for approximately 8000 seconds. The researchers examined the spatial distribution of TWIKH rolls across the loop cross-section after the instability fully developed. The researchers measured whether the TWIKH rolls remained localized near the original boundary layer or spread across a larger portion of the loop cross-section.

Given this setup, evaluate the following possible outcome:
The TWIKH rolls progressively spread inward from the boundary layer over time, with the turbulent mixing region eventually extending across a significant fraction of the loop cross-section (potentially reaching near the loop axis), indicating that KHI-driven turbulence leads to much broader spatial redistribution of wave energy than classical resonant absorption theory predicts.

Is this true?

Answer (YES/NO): YES